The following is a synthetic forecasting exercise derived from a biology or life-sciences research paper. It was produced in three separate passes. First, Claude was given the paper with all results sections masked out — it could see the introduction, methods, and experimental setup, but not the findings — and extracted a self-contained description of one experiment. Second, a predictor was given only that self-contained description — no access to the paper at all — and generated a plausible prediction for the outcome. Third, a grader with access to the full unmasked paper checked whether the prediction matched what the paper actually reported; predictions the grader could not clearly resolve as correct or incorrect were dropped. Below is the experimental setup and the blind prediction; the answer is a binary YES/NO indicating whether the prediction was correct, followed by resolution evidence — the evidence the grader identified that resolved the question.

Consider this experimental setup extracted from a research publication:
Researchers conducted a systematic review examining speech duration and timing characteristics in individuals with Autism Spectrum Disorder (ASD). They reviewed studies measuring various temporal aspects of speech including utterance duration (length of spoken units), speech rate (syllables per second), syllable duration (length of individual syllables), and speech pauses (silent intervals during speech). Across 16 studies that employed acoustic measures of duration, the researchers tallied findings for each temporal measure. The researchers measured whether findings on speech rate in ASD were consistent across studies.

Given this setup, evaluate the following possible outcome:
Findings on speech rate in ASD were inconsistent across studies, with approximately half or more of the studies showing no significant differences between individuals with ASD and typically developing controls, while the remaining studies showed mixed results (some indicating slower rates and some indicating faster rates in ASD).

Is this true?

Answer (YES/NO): NO